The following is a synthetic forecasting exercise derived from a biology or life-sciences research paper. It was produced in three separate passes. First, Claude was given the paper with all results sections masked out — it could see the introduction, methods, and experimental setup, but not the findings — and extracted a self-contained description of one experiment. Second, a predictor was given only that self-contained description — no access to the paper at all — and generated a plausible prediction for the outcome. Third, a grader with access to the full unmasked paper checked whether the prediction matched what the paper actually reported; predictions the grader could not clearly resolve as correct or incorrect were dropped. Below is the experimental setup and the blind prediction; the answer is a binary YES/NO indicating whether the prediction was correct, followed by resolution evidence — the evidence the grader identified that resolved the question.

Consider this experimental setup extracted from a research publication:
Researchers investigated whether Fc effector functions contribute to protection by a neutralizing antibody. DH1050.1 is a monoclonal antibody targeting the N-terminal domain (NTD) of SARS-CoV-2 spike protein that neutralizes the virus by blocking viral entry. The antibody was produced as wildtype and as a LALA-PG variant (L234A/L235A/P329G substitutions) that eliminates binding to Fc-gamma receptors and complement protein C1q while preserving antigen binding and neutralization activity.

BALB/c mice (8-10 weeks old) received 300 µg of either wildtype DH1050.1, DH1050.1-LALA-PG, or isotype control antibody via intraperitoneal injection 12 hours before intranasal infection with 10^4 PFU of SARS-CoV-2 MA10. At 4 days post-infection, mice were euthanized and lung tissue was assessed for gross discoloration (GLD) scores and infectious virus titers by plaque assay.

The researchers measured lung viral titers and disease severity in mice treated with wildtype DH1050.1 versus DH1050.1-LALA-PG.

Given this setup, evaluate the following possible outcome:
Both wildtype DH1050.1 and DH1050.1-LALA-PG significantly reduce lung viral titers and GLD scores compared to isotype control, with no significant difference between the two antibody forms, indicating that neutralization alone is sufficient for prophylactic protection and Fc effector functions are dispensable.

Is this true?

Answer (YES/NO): YES